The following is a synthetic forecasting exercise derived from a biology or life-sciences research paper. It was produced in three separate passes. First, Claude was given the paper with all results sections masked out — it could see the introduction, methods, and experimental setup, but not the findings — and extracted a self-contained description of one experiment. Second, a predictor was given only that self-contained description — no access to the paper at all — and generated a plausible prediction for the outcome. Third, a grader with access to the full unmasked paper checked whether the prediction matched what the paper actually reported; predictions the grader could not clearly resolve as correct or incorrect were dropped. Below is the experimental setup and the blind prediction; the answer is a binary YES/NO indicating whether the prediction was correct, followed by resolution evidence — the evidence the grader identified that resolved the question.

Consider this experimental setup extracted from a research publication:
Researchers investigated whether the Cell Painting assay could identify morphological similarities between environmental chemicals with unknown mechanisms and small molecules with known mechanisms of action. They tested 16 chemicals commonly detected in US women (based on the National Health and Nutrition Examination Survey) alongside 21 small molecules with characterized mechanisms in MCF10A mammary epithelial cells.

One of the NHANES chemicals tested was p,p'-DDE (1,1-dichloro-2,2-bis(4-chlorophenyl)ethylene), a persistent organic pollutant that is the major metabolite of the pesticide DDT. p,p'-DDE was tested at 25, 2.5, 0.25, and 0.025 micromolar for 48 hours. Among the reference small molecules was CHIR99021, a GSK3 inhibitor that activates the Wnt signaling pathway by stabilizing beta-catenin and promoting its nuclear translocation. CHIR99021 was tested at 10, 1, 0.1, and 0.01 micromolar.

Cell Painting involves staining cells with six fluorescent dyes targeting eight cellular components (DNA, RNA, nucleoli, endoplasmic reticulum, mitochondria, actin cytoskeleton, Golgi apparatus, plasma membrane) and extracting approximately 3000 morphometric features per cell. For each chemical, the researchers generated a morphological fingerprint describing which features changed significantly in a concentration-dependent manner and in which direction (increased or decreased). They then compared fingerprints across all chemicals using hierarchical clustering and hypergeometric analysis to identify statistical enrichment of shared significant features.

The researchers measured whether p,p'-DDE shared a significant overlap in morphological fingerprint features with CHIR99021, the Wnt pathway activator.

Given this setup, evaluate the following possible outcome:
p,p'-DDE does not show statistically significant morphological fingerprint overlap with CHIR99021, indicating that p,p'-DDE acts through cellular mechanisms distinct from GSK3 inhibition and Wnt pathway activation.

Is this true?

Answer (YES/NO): NO